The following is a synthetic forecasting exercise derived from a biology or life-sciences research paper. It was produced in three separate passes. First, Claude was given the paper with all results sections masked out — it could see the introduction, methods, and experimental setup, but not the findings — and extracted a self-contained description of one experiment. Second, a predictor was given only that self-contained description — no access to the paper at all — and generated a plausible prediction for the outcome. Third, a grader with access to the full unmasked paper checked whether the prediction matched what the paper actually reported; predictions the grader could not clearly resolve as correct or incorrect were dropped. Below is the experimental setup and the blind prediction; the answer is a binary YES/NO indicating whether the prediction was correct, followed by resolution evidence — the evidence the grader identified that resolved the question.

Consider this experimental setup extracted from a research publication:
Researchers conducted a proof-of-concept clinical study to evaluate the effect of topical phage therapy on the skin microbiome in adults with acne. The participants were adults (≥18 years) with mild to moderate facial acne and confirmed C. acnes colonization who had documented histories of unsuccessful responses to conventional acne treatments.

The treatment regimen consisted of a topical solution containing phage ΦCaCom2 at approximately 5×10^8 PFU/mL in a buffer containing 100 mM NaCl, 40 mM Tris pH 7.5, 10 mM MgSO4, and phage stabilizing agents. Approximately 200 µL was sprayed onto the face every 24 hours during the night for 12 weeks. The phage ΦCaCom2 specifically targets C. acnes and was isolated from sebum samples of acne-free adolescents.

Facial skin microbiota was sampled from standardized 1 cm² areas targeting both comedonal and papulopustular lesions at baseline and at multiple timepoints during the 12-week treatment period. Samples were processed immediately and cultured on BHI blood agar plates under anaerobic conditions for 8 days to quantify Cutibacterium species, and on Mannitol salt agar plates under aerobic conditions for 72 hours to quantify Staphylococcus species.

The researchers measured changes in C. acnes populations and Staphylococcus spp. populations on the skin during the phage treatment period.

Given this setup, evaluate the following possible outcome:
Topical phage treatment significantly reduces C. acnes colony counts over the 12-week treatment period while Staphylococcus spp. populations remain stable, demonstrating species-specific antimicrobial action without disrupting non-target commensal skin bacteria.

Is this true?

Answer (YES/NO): YES